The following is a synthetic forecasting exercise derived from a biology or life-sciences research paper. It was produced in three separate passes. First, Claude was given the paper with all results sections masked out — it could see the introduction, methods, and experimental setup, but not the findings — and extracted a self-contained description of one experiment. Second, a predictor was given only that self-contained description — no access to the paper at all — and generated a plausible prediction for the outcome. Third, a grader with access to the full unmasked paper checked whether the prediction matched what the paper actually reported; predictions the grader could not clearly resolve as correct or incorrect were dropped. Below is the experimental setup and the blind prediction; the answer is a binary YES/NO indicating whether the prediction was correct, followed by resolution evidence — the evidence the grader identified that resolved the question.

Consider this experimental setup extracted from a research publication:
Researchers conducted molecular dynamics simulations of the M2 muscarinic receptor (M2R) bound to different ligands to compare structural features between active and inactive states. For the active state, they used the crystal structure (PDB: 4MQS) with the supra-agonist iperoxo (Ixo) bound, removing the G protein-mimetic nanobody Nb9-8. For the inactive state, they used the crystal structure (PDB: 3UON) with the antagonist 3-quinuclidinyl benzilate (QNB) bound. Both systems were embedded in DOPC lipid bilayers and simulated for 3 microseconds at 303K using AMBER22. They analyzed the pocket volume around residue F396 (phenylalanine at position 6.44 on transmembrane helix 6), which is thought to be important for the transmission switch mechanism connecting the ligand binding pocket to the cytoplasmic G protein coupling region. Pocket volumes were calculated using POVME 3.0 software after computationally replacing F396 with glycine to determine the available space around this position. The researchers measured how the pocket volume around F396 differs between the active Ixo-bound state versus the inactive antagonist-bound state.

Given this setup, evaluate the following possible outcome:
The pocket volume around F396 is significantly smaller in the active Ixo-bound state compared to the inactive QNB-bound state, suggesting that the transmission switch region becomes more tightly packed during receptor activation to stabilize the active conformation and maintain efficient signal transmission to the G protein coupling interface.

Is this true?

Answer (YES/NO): NO